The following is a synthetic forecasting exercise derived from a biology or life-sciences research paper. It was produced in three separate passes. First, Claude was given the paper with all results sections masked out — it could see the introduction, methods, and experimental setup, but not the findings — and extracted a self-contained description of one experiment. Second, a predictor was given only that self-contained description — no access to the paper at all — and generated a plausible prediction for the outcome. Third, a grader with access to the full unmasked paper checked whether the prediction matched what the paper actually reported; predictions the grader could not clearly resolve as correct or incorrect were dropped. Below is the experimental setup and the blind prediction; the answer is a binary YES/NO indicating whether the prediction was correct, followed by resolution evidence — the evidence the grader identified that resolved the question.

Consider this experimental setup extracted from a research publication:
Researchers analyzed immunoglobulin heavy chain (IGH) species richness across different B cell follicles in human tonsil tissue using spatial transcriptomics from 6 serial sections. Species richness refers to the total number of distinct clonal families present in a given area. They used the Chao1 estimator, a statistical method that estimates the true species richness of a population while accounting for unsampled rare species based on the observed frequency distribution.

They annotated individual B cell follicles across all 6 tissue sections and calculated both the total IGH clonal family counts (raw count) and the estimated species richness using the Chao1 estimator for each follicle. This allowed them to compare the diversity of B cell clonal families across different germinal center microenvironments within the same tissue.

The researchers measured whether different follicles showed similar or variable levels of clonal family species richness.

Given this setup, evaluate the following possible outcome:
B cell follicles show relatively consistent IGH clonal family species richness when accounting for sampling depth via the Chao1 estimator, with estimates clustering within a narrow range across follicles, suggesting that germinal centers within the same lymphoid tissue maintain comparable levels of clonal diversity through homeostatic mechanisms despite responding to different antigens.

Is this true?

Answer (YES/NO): NO